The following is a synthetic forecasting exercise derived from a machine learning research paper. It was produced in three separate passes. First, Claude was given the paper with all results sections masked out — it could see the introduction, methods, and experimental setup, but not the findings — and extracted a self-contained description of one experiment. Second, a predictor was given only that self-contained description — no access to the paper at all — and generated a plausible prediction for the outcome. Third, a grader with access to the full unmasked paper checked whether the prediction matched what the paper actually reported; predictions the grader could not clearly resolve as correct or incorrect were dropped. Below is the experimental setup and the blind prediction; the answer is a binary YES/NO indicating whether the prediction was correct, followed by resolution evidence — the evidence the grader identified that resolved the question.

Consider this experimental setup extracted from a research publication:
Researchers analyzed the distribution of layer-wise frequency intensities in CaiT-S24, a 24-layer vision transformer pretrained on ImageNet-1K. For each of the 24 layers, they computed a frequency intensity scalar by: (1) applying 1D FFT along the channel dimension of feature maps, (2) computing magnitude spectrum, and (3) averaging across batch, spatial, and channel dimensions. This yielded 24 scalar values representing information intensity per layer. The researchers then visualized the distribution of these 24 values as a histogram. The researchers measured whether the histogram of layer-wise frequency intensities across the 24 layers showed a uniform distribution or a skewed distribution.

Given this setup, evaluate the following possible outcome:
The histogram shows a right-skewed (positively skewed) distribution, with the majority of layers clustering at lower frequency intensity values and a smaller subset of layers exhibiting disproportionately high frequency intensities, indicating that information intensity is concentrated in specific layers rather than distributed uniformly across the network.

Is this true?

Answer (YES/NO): YES